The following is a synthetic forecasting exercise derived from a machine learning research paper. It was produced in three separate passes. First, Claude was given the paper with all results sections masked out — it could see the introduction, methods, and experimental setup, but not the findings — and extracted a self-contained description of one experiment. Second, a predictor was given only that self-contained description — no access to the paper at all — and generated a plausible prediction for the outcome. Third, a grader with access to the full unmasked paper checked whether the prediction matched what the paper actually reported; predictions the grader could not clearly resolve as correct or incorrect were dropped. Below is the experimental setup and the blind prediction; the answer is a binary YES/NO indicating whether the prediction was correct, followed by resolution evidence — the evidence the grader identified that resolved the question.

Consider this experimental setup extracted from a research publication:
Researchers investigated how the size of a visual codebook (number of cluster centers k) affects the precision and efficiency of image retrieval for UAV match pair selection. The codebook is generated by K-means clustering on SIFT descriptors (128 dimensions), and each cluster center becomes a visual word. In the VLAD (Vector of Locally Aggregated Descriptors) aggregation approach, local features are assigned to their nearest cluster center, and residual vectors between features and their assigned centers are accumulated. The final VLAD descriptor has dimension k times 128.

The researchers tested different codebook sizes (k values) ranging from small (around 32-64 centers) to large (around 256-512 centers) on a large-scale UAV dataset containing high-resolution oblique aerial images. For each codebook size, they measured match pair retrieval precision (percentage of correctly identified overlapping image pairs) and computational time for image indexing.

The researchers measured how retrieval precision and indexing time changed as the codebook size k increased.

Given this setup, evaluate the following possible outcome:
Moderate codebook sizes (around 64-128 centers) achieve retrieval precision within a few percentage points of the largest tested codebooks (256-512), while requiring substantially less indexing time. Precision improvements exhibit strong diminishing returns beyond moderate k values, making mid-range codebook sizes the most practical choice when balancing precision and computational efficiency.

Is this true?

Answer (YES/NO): NO